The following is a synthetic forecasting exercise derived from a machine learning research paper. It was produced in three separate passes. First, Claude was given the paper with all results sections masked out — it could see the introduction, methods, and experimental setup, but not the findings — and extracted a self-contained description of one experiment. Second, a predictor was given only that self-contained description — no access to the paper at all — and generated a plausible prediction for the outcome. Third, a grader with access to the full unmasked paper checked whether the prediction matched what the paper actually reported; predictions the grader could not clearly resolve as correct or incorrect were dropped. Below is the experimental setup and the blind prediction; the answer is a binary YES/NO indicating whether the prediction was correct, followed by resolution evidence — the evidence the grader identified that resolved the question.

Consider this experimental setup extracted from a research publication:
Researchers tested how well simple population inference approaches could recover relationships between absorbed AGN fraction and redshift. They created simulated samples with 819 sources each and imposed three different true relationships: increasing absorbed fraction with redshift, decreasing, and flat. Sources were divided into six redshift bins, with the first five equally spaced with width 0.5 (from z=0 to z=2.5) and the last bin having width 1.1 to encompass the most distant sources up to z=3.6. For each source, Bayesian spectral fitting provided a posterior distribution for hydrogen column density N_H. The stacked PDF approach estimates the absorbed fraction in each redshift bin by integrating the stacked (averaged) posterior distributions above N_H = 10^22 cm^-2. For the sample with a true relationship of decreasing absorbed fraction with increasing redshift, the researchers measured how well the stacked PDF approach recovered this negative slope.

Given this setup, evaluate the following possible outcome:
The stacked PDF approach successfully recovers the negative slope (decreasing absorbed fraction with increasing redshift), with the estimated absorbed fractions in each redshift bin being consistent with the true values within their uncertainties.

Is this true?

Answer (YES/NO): NO